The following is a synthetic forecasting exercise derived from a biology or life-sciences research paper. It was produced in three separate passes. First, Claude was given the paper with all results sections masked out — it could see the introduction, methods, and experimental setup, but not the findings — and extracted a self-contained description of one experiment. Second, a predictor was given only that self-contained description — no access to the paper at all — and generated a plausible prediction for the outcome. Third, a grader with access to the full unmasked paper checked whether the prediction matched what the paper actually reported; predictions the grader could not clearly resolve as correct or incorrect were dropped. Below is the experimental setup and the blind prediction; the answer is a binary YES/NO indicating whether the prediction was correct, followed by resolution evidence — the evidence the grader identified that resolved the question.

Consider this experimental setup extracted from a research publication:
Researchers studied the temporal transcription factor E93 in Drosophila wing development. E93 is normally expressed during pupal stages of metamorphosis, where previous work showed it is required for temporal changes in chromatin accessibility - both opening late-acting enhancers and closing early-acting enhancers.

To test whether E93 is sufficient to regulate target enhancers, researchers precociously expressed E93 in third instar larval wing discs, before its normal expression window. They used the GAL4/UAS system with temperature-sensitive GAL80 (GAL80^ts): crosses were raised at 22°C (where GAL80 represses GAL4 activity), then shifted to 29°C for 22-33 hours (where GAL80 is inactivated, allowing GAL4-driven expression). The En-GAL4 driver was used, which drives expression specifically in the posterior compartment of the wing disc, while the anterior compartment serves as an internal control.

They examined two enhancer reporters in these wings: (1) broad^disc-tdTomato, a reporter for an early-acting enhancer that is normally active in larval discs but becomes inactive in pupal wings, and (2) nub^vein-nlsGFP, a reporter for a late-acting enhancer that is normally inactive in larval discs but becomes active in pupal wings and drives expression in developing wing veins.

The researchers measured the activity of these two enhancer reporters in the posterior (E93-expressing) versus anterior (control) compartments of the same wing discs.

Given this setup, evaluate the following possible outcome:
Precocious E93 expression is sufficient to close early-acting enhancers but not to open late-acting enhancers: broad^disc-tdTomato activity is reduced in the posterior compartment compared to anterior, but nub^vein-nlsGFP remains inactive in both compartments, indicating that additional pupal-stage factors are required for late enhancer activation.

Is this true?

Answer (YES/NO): NO